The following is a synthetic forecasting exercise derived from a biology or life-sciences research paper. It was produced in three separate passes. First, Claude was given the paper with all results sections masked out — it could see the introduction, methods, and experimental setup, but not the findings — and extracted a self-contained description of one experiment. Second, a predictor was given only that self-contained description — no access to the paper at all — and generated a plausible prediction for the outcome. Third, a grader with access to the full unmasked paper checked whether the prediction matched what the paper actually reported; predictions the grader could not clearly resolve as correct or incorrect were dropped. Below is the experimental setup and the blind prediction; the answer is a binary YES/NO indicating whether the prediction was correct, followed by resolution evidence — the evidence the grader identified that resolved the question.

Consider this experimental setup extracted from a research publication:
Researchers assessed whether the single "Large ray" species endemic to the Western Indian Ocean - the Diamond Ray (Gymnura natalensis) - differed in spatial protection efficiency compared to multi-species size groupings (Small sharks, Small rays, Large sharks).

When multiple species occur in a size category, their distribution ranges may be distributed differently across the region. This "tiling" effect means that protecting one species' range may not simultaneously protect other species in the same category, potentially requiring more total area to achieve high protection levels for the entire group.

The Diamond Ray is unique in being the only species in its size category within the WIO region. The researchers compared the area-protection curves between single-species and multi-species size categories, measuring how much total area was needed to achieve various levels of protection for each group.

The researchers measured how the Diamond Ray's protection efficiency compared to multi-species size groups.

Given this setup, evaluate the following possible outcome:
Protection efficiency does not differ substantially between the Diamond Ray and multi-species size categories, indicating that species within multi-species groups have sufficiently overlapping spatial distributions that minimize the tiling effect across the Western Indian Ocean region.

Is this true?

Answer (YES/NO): NO